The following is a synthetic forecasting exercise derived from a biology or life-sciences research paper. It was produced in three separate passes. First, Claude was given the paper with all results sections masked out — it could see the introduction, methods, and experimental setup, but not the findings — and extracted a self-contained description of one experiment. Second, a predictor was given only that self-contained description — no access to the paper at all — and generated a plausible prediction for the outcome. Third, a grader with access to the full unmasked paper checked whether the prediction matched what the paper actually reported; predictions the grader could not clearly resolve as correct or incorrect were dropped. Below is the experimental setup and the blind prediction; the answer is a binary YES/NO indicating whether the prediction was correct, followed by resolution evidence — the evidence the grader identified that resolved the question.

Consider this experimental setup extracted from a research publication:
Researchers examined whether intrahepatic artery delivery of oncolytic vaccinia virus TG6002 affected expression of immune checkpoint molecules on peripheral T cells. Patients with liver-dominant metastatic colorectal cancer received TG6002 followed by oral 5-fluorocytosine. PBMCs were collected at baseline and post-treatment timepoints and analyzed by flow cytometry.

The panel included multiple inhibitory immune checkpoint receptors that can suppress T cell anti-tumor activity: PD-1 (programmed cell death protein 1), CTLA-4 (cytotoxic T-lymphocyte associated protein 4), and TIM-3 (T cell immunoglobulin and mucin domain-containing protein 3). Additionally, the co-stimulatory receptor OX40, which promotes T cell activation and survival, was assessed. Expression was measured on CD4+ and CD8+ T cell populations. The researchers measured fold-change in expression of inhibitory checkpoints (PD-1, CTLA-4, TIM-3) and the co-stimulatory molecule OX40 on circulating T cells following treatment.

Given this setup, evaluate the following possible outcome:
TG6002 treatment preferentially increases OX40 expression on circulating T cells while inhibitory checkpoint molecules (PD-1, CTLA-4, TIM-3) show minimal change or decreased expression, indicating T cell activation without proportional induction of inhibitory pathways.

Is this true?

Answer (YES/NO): NO